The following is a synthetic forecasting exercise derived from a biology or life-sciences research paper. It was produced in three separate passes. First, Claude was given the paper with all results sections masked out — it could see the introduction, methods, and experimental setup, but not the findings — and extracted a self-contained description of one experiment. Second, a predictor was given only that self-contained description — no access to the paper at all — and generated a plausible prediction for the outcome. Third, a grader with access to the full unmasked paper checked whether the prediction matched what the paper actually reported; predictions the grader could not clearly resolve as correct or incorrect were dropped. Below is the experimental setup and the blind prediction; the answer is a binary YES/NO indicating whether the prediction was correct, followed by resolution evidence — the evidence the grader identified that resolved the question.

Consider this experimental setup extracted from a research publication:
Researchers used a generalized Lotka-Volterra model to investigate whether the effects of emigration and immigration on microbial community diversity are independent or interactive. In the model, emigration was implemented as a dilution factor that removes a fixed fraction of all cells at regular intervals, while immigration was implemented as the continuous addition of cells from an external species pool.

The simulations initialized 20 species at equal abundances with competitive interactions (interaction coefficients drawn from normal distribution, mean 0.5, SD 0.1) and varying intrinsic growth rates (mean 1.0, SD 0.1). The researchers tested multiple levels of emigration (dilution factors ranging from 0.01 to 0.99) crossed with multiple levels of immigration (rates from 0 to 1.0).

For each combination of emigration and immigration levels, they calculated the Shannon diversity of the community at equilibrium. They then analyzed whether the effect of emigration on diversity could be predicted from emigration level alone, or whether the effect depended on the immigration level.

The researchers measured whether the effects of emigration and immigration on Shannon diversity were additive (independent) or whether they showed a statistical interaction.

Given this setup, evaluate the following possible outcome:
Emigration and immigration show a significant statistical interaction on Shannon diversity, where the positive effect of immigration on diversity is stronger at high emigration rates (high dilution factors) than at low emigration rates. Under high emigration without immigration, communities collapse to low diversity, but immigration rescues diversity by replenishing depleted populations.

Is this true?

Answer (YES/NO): YES